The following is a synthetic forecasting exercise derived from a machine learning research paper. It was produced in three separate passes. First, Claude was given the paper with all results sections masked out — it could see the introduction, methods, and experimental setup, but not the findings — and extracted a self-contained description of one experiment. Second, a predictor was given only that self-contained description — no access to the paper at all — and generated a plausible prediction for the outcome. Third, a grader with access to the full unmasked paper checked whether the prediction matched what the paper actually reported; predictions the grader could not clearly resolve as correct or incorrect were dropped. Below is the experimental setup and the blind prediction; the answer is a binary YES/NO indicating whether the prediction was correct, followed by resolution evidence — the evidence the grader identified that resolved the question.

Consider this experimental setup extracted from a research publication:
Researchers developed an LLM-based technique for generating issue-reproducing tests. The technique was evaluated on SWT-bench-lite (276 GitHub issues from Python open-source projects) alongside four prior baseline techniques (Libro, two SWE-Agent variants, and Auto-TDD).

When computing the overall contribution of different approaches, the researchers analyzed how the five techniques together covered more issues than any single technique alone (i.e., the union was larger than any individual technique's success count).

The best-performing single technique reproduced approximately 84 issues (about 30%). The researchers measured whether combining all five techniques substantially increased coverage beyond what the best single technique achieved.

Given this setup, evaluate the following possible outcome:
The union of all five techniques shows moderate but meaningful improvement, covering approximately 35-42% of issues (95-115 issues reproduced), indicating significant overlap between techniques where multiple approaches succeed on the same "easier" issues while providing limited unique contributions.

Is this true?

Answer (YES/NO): NO